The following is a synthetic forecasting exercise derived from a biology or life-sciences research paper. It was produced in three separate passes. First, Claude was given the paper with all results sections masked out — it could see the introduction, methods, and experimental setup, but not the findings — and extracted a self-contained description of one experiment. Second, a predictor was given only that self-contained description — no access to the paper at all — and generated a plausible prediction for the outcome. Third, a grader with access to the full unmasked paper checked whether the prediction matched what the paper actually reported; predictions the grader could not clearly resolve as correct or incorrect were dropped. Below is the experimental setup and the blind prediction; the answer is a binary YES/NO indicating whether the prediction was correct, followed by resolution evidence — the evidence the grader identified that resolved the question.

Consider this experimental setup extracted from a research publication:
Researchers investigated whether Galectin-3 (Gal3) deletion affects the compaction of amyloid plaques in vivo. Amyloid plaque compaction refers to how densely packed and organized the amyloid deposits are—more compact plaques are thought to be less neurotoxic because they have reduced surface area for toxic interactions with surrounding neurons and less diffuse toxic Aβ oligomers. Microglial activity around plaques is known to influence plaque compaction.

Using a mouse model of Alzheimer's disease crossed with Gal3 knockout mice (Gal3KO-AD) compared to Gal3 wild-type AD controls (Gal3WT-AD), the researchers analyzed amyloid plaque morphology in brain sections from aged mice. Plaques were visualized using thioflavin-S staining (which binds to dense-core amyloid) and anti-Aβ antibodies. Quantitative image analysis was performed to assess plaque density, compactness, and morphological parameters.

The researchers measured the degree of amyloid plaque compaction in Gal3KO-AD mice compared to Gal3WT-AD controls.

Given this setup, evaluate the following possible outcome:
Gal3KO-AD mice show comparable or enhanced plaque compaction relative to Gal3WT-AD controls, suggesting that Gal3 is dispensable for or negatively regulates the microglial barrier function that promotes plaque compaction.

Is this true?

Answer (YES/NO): YES